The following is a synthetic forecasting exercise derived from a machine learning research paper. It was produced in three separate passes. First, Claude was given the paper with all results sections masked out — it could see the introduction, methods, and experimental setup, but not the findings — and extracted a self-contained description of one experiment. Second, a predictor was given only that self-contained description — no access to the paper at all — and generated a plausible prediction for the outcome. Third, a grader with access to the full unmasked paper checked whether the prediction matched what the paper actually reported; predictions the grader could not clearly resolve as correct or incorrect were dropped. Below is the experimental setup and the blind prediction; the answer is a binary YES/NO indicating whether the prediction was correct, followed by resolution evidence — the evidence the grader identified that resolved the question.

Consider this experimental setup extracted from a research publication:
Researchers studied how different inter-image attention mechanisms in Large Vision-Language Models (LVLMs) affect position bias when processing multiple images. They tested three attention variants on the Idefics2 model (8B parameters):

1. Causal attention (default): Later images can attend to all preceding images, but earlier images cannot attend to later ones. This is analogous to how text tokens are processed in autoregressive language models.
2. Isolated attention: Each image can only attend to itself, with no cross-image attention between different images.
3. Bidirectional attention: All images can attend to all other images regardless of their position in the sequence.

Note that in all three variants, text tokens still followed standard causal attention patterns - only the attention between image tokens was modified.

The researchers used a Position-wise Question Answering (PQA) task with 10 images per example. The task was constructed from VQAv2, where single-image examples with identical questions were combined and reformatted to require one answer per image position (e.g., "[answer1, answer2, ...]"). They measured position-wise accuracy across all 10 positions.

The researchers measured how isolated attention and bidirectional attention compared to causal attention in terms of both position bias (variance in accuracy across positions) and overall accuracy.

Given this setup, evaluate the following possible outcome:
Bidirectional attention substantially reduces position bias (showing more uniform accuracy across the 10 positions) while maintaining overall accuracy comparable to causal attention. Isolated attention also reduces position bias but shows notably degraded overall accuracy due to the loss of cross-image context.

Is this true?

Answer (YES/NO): NO